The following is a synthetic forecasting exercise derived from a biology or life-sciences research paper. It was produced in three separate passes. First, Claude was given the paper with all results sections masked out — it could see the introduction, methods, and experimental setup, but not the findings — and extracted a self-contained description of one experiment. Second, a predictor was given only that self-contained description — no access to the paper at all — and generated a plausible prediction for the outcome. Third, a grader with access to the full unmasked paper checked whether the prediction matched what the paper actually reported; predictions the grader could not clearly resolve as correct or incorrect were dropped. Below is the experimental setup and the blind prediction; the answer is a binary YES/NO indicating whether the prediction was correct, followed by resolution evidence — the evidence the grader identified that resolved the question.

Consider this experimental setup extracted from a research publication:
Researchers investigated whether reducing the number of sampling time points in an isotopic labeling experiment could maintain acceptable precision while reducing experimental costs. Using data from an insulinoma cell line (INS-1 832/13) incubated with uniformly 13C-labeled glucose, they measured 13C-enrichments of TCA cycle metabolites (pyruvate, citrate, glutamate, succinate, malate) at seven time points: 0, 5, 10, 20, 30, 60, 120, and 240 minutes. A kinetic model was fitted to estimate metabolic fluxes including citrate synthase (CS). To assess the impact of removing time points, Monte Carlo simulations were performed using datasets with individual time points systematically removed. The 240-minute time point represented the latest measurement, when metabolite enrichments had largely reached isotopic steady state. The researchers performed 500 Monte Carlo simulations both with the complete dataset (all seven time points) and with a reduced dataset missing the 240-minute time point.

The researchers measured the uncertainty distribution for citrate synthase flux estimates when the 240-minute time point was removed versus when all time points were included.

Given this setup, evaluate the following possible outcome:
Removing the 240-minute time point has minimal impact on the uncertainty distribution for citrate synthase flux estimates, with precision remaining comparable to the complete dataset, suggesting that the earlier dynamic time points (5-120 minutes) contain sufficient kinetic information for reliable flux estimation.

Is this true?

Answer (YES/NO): NO